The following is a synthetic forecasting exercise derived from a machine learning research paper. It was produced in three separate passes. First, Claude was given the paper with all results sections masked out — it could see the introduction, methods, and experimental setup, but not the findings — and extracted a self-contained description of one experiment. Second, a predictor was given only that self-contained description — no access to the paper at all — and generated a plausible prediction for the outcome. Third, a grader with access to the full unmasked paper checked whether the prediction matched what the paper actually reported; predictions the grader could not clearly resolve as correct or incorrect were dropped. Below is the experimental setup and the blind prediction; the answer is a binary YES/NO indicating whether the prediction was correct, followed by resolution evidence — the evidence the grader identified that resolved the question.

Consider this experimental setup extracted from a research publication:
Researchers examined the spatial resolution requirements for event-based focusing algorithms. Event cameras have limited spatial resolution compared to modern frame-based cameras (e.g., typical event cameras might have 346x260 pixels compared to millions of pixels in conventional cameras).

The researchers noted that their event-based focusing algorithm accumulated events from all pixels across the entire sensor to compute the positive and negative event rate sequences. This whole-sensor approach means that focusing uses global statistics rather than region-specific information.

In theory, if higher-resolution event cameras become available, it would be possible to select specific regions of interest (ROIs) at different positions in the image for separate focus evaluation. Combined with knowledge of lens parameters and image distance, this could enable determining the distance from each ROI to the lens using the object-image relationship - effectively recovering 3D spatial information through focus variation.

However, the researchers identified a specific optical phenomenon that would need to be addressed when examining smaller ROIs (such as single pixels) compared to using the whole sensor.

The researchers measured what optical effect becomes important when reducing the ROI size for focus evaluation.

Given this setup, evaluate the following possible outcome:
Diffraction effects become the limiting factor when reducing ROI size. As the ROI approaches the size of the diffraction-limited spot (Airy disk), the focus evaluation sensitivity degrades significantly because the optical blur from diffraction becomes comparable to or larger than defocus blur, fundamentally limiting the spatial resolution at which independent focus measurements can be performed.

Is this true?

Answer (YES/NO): NO